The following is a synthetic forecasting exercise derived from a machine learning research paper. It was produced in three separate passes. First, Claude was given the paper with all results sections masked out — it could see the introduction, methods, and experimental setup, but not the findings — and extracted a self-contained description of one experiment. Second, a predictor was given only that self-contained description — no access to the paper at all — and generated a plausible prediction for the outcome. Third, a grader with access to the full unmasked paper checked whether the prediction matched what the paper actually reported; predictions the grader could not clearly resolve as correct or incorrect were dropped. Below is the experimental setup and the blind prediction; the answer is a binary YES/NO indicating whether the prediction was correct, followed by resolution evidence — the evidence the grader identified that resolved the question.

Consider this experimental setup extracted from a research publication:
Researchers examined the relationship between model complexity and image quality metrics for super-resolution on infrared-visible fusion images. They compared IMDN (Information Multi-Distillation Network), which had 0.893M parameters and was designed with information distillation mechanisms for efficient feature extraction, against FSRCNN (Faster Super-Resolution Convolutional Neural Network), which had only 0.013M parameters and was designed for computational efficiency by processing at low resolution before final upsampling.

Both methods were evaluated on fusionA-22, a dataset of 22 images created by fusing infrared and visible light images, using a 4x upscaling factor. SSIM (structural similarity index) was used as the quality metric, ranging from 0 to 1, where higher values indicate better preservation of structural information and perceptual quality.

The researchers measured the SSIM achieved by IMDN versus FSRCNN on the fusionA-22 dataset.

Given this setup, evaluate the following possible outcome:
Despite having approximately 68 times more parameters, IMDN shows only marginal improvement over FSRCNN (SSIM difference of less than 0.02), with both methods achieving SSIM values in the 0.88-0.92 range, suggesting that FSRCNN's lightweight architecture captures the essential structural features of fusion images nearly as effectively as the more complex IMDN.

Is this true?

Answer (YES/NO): NO